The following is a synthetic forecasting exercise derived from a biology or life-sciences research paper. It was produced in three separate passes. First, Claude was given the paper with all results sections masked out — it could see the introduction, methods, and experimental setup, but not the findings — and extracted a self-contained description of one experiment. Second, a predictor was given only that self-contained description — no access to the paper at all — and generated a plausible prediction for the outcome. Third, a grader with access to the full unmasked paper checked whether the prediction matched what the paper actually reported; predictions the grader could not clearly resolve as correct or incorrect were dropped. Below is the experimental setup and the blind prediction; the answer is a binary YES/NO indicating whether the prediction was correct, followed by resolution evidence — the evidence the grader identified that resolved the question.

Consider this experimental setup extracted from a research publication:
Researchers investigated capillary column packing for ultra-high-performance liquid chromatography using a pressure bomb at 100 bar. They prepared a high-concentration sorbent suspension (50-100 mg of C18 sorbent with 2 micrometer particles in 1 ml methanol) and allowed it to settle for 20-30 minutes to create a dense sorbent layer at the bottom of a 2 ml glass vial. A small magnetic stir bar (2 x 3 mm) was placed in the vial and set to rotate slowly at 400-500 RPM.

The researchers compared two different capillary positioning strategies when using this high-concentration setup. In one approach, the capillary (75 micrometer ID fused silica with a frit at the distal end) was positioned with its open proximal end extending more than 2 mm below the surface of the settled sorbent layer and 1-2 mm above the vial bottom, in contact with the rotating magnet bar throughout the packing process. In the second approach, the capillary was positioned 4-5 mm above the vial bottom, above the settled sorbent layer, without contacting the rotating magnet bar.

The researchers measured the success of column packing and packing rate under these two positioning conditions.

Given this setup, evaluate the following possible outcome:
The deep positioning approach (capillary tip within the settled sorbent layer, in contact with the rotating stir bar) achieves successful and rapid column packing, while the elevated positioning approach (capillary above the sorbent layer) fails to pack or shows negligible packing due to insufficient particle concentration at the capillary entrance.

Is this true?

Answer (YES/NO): YES